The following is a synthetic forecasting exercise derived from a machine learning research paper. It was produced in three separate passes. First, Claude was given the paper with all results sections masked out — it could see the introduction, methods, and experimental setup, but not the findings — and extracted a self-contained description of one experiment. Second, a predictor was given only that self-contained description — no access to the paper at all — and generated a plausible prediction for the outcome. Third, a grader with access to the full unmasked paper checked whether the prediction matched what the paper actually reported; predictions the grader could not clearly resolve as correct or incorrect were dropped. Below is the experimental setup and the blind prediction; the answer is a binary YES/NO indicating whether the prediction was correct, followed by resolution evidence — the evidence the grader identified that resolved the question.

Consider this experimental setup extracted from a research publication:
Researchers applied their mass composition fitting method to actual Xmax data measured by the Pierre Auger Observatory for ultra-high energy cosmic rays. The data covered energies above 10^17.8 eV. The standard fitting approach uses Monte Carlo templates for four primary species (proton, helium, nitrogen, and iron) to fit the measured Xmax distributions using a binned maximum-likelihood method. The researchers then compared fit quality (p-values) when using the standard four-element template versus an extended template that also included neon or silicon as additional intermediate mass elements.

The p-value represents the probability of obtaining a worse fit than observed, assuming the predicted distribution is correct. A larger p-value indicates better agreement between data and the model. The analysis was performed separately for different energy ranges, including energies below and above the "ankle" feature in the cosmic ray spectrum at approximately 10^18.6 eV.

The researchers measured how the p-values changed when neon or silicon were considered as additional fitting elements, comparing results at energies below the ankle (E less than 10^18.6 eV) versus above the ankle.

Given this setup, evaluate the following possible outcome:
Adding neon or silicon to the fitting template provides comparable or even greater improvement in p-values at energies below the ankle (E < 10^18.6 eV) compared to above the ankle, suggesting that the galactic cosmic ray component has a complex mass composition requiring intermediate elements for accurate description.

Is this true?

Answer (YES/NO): YES